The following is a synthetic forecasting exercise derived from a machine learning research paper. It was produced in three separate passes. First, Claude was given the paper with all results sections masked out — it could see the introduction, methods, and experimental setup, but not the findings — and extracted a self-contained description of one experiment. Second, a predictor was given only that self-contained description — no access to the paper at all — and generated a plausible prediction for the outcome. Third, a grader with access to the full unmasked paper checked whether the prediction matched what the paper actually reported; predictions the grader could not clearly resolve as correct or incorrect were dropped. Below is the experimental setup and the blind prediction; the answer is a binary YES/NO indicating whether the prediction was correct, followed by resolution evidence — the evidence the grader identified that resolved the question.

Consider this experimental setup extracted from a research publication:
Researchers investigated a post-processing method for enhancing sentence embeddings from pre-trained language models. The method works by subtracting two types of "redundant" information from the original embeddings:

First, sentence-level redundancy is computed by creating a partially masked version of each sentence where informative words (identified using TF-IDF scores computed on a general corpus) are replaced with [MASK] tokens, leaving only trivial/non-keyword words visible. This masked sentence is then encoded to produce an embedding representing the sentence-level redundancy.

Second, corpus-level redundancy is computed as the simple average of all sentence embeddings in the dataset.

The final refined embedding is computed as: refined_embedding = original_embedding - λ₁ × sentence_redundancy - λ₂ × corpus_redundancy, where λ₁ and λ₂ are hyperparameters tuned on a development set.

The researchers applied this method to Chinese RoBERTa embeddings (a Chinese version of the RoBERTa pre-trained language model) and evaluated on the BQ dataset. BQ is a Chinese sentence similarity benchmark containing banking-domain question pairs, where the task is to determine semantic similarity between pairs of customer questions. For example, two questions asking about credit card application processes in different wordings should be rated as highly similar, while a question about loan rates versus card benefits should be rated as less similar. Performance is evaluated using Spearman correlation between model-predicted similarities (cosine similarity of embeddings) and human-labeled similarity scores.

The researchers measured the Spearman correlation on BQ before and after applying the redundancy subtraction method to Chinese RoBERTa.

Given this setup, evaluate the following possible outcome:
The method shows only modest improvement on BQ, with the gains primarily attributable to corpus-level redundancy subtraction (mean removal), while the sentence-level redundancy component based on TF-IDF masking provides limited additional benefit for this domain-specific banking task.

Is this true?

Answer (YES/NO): NO